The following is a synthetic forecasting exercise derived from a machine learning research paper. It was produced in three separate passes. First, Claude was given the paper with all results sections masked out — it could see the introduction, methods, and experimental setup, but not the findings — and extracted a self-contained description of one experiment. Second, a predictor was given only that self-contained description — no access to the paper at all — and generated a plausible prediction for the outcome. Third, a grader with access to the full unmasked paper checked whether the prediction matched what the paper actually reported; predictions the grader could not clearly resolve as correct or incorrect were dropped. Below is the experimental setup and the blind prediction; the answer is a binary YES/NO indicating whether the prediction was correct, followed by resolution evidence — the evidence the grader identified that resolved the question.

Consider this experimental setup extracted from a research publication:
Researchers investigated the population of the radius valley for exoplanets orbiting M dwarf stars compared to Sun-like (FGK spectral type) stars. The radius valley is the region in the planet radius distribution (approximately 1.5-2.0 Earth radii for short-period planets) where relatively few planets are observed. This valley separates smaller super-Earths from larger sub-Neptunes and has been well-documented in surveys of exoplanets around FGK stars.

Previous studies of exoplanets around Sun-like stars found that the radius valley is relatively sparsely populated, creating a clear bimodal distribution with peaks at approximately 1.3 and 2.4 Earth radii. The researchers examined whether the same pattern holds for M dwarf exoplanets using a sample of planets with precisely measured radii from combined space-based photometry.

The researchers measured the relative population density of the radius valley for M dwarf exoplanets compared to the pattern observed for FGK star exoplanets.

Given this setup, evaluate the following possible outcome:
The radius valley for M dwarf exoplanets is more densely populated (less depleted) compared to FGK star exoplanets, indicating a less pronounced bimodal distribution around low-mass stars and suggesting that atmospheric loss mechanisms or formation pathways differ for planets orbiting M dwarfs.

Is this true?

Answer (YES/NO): YES